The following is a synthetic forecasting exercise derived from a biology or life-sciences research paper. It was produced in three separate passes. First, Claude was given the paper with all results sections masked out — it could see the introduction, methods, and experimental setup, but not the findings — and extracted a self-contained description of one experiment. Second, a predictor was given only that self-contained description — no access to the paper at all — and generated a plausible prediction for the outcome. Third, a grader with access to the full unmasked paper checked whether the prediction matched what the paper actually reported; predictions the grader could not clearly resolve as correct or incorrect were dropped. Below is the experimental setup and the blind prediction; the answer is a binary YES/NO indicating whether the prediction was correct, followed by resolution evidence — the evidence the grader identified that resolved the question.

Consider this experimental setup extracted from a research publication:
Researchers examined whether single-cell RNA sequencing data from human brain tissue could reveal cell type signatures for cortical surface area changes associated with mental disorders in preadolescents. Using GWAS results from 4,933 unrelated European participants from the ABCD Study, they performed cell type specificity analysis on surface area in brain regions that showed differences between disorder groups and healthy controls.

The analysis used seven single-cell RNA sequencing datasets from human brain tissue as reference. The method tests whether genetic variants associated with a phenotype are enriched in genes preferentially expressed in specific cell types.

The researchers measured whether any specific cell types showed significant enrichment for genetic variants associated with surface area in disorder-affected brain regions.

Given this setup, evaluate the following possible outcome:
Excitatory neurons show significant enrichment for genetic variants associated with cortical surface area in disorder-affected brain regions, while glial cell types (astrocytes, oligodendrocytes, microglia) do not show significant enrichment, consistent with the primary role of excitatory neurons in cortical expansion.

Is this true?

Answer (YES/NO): YES